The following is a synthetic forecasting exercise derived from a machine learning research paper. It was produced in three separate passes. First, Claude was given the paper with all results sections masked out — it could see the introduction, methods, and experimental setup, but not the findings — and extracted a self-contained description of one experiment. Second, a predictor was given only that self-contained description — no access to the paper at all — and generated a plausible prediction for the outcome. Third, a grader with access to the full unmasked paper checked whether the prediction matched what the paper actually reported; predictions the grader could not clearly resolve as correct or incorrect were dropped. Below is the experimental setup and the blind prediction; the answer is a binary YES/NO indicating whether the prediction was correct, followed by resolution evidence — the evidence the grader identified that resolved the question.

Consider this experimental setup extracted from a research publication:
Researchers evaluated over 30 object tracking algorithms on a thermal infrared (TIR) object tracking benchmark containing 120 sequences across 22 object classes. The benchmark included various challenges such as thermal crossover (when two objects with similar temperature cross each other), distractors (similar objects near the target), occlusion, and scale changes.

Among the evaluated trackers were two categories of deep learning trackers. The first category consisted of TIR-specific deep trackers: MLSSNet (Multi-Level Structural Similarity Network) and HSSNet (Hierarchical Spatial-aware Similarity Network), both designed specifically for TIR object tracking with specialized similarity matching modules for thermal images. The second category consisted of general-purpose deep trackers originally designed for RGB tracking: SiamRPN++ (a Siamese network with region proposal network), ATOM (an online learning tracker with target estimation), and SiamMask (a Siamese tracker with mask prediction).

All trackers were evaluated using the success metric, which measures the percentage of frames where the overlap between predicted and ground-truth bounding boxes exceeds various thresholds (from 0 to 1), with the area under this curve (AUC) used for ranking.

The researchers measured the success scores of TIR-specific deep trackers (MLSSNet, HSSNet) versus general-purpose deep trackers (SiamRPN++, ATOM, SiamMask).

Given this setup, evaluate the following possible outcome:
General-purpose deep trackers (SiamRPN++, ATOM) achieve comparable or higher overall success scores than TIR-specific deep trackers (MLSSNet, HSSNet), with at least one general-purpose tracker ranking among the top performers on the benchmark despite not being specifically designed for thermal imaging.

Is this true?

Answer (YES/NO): YES